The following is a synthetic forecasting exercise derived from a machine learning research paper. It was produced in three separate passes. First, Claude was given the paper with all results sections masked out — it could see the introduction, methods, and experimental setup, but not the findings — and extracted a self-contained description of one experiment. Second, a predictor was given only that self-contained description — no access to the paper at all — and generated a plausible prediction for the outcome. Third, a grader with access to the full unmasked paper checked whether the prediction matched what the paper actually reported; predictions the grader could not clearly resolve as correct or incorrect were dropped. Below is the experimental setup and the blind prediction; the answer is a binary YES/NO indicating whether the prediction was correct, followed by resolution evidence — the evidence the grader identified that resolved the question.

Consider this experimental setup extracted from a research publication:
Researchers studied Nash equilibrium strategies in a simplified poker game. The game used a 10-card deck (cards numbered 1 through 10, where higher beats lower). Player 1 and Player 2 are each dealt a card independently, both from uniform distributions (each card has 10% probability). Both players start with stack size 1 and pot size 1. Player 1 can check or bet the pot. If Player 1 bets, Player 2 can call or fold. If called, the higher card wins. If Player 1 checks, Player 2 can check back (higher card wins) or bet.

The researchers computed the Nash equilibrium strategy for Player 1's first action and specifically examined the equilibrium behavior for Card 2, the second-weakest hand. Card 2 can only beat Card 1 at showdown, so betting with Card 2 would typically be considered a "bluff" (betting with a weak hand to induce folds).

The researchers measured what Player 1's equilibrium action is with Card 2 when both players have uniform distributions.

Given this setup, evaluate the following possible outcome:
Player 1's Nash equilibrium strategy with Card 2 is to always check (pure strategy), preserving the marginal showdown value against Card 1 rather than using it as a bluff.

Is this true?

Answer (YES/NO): NO